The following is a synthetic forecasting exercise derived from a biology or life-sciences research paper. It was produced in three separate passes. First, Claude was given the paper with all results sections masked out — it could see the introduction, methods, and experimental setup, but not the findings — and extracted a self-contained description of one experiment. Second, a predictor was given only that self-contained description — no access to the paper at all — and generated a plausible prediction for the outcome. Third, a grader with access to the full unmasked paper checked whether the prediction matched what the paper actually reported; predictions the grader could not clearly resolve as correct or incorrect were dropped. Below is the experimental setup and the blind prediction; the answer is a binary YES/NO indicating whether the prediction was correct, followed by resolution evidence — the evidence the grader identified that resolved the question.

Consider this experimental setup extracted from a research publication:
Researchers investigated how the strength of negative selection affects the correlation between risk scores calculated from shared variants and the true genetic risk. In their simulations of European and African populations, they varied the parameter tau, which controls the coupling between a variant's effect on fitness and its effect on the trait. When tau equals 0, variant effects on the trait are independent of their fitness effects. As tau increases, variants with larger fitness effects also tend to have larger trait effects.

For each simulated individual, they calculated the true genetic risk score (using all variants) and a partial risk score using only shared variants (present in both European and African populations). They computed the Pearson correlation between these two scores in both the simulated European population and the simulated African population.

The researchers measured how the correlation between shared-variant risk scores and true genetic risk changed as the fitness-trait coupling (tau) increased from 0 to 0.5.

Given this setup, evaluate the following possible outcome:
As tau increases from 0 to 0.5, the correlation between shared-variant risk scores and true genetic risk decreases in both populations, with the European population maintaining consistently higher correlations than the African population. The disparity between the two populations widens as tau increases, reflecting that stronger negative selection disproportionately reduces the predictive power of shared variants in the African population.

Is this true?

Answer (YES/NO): NO